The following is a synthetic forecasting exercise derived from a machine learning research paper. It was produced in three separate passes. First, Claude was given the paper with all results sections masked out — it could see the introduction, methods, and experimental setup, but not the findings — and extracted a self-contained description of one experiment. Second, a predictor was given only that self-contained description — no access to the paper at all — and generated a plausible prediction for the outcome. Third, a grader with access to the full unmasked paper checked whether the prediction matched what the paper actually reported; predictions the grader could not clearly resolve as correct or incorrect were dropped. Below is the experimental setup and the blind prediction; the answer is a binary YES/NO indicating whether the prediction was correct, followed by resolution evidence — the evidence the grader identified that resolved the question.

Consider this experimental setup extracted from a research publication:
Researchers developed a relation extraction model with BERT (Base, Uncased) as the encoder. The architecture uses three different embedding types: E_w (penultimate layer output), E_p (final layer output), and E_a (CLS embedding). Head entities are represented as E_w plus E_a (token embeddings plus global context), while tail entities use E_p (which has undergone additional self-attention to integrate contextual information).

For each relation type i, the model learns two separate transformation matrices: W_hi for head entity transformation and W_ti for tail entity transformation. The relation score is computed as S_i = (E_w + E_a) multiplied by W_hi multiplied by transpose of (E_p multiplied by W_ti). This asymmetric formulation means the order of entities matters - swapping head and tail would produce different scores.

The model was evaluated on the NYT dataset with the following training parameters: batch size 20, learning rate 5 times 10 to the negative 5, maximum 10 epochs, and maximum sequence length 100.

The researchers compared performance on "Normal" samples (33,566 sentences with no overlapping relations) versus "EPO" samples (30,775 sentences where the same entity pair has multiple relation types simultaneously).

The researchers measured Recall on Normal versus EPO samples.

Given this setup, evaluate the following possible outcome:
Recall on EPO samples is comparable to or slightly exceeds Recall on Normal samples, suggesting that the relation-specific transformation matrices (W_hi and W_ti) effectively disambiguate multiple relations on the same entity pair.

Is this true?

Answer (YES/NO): NO